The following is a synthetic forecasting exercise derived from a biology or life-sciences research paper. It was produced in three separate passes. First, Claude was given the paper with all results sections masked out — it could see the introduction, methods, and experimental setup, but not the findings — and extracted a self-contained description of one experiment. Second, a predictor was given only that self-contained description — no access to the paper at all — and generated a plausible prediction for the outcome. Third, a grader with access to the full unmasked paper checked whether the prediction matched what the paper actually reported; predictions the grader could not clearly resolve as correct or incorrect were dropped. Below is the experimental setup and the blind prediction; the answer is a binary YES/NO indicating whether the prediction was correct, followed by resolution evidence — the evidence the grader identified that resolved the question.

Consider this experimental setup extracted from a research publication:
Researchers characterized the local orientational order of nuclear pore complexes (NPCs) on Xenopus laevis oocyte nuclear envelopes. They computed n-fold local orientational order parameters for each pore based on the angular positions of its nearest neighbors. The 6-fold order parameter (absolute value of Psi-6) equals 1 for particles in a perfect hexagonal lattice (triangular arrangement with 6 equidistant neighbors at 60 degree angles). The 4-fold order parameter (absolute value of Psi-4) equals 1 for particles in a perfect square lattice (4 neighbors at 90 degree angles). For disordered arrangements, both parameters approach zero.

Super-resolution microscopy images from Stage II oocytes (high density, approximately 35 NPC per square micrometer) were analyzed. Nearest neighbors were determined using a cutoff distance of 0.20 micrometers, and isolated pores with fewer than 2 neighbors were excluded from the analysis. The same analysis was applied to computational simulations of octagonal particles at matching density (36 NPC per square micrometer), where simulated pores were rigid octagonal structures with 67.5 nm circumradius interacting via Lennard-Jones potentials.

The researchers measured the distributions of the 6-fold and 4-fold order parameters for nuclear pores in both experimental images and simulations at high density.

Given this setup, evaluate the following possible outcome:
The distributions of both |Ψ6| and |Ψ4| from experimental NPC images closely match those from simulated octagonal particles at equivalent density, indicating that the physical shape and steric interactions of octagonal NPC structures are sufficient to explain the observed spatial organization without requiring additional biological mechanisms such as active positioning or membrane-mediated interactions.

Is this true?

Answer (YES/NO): NO